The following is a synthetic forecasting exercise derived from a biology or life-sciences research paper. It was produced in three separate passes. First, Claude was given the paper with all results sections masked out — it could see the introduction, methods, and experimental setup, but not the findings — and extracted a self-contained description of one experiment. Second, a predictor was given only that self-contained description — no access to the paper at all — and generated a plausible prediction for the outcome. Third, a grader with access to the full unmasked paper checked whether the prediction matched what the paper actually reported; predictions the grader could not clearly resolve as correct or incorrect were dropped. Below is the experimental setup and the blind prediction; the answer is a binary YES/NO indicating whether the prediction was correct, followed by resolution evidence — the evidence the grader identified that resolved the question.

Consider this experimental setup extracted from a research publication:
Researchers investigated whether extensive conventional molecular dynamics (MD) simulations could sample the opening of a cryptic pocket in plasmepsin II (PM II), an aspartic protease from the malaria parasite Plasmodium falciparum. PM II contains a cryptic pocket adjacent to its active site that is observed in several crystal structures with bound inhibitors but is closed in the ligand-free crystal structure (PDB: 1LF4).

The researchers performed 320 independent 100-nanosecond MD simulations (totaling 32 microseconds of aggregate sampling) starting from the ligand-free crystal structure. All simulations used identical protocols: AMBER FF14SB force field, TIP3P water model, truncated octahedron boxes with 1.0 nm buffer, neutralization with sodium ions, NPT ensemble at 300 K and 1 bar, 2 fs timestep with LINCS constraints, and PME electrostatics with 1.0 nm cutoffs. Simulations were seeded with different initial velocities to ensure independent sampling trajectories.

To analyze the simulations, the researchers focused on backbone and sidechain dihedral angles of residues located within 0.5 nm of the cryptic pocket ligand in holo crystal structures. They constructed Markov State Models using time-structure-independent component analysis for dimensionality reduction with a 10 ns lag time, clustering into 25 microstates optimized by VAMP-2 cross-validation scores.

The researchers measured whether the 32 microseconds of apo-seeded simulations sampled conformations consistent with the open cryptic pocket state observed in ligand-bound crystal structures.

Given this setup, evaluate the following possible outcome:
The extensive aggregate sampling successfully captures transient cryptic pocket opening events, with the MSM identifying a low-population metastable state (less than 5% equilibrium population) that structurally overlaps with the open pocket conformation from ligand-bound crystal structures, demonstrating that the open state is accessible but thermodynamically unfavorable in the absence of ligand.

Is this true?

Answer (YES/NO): NO